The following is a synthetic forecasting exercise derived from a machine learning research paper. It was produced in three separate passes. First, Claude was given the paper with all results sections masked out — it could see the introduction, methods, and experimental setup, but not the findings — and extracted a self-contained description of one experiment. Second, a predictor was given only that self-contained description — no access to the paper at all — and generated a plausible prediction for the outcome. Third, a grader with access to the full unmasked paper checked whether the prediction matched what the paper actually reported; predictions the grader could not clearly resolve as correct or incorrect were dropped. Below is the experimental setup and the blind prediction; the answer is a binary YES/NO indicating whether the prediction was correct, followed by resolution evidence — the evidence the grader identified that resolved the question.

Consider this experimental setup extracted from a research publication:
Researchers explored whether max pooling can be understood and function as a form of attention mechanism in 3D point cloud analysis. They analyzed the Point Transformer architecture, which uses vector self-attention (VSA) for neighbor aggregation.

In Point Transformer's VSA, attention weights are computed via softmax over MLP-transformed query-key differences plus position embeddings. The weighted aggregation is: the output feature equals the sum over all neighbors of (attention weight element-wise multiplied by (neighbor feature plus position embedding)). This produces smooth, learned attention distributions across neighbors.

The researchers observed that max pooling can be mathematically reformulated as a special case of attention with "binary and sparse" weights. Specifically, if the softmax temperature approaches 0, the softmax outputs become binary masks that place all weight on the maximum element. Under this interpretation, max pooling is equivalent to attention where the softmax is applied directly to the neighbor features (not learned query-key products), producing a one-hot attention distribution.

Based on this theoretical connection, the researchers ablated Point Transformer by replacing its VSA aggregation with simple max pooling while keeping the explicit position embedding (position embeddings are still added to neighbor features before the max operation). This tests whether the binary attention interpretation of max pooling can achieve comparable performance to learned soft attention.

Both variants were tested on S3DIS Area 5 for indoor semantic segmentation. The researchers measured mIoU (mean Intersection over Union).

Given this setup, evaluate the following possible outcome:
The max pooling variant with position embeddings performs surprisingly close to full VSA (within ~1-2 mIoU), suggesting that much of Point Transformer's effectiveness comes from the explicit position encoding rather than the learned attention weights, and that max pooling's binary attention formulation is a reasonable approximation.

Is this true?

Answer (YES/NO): YES